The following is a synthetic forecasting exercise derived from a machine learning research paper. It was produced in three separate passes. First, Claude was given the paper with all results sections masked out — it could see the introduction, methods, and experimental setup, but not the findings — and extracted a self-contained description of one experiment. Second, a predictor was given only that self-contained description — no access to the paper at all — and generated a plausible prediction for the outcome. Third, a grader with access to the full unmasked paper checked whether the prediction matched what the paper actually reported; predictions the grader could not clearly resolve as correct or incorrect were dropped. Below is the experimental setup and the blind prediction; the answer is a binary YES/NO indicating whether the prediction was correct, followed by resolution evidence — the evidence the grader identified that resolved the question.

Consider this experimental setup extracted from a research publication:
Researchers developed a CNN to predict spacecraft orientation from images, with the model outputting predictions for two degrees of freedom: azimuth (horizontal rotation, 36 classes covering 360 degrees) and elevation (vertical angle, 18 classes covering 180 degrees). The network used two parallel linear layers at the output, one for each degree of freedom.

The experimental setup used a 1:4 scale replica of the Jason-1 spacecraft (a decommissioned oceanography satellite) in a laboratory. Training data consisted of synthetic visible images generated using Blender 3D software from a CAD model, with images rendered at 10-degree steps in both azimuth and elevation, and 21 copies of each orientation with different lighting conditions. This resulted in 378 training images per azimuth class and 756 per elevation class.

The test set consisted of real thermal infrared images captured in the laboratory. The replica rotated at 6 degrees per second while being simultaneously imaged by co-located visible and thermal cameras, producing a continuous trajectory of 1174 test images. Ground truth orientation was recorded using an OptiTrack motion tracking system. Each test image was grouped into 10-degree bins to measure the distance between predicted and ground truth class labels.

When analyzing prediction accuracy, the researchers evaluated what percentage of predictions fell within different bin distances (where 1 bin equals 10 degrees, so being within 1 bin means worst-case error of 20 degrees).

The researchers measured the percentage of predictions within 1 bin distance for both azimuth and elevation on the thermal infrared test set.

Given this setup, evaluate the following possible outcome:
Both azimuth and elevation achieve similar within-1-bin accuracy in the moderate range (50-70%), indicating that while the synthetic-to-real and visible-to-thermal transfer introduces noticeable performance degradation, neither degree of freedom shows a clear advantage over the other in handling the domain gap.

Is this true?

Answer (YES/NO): NO